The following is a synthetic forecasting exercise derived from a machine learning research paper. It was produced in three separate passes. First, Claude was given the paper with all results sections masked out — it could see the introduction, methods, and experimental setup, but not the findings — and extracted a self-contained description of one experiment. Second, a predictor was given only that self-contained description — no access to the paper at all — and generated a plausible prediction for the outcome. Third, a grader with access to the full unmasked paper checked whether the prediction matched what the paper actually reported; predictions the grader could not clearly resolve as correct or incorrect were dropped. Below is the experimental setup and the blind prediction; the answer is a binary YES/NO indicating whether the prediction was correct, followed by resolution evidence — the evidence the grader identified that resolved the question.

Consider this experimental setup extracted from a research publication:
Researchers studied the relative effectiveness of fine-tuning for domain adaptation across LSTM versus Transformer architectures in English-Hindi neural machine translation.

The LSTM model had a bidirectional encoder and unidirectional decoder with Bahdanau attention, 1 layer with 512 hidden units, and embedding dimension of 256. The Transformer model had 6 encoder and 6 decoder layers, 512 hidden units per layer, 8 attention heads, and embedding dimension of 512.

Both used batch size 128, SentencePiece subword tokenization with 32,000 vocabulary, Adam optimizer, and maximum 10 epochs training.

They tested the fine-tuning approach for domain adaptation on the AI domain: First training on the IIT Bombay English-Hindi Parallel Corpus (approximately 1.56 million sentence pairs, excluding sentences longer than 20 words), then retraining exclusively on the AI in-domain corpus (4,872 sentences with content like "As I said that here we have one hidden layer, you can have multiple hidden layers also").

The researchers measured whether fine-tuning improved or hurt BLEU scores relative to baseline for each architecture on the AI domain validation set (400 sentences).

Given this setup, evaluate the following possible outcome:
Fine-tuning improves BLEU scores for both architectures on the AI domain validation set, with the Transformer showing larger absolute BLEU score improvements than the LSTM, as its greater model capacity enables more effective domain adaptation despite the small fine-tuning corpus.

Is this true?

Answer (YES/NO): NO